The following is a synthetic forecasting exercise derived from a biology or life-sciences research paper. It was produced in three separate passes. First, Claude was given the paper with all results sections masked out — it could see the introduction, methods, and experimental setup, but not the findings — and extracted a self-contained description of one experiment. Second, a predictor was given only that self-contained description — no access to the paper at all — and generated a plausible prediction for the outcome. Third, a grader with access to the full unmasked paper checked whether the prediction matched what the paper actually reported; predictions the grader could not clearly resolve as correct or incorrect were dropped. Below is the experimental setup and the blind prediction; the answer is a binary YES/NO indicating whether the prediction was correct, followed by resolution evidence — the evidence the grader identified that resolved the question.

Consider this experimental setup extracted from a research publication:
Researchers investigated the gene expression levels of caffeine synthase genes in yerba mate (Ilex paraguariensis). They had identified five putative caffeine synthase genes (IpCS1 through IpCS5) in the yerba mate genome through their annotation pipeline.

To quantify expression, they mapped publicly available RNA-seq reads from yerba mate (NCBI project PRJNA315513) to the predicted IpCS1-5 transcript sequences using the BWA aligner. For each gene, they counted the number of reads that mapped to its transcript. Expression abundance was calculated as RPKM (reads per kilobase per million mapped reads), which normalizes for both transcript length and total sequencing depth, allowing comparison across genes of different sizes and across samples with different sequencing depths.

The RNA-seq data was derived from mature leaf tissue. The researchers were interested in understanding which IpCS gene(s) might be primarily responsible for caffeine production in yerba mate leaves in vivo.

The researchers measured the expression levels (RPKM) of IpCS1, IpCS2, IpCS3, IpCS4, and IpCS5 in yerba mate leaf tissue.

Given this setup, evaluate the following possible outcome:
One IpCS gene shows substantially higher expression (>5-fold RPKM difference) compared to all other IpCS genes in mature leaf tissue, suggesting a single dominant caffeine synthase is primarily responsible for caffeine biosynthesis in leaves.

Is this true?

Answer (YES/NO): NO